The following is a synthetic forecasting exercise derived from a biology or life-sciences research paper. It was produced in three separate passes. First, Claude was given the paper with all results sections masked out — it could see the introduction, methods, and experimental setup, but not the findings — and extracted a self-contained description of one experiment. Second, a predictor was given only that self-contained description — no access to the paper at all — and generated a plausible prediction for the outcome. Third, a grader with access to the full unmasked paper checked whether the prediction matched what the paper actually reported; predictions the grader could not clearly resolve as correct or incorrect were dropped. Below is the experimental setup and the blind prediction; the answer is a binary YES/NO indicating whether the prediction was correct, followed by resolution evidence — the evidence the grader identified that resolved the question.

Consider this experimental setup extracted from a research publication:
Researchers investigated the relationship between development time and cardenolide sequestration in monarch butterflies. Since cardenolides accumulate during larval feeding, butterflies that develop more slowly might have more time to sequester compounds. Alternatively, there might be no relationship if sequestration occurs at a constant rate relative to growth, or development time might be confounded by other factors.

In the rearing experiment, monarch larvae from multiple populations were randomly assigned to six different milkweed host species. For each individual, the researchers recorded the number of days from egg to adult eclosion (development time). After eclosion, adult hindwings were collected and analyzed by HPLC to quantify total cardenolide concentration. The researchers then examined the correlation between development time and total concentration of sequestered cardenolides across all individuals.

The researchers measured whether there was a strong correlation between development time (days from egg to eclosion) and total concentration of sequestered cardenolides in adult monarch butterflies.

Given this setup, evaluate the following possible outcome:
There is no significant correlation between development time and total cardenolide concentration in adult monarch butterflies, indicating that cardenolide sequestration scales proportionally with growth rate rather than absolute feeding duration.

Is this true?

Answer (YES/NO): YES